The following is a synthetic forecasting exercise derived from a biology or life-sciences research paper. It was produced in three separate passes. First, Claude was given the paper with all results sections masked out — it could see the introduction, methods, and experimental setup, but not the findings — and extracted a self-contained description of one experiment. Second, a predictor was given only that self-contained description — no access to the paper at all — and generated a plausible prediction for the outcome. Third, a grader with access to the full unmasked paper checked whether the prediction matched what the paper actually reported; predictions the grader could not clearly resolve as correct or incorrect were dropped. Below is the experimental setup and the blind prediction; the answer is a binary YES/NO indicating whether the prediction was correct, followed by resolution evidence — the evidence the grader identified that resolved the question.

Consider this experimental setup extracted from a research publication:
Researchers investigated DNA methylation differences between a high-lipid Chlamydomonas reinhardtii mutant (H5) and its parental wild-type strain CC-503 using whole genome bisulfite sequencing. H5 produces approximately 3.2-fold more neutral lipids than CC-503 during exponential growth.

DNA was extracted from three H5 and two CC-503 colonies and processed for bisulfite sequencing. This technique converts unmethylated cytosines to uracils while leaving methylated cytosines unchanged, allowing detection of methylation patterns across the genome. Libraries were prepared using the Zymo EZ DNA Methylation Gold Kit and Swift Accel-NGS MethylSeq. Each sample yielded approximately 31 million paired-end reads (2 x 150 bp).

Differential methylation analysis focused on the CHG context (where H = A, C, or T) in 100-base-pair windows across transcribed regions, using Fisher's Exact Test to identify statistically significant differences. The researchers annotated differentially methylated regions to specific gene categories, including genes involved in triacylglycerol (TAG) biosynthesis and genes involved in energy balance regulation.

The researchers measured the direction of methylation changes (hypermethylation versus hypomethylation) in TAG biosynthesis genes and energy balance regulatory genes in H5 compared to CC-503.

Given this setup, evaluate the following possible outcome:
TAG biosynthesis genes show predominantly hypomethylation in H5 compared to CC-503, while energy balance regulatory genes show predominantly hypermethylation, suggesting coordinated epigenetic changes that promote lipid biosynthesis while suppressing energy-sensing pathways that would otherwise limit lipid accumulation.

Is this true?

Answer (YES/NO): YES